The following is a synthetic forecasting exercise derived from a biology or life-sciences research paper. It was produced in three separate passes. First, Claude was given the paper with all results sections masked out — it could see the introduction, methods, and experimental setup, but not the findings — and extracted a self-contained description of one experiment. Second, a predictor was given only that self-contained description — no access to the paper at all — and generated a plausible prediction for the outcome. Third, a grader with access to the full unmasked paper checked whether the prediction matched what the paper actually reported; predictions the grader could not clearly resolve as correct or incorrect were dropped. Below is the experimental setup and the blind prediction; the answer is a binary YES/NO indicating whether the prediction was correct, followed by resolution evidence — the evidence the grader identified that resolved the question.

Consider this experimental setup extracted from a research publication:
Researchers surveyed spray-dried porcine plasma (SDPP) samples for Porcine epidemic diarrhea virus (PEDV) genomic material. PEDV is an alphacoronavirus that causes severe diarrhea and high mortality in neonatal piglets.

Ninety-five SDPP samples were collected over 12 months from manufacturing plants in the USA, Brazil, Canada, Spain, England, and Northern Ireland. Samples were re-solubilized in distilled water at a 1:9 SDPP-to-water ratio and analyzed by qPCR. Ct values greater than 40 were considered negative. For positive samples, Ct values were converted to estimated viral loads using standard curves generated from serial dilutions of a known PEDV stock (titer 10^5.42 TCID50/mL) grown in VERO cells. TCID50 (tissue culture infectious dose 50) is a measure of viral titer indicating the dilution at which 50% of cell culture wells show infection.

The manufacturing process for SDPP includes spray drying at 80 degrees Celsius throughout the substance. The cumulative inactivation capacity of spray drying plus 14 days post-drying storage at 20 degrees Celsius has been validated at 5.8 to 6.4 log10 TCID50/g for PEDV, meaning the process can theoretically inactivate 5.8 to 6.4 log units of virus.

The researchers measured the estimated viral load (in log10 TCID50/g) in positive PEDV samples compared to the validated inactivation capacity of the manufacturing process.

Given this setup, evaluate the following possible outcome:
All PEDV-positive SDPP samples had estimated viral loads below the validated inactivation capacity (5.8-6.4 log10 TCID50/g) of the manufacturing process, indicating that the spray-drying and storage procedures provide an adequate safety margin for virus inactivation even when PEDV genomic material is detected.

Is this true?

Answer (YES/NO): YES